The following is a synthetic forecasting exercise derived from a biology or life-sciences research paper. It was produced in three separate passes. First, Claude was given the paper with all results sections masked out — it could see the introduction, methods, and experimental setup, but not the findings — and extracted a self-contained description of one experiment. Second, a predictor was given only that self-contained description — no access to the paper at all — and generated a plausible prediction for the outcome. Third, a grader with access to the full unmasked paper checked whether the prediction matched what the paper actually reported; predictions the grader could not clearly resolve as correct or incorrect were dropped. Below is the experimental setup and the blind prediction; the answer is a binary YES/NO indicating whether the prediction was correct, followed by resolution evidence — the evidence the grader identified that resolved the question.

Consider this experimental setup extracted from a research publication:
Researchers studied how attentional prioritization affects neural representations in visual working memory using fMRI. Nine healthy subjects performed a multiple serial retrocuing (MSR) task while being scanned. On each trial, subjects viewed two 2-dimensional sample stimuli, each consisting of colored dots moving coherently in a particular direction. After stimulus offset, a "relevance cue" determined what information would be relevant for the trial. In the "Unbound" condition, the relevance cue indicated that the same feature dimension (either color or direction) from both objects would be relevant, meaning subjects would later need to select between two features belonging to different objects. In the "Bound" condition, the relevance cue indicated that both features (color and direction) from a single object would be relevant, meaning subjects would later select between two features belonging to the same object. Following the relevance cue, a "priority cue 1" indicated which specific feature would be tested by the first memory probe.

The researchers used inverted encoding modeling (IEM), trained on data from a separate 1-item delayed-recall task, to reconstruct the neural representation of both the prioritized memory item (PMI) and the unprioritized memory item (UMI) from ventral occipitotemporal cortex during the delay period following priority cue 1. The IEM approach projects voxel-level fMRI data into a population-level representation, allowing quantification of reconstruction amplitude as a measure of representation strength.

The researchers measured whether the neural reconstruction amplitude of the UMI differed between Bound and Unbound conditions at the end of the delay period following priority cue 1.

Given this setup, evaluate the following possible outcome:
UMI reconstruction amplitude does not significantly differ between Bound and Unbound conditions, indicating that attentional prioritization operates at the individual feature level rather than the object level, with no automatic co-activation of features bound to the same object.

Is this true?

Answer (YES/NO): NO